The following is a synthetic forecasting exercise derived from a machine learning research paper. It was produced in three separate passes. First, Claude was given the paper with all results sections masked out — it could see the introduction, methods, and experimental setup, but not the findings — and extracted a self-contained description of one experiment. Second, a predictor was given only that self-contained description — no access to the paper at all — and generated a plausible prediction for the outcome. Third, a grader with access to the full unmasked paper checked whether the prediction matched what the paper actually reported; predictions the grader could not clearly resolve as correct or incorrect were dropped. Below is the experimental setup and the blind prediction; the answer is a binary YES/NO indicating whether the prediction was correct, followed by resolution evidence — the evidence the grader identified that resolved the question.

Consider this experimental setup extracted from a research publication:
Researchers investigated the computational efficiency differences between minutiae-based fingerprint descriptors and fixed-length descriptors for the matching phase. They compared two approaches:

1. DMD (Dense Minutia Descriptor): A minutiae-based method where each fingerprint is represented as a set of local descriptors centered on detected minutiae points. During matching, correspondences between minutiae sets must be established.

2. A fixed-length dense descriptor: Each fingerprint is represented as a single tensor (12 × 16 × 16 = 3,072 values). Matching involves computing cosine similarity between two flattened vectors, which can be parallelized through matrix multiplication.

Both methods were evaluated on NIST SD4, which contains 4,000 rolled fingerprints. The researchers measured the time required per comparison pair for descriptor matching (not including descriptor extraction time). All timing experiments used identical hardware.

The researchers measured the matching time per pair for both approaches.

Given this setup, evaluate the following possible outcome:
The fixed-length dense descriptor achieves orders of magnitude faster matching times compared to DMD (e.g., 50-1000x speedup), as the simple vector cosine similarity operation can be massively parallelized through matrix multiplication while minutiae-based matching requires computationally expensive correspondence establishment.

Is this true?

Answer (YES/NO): NO